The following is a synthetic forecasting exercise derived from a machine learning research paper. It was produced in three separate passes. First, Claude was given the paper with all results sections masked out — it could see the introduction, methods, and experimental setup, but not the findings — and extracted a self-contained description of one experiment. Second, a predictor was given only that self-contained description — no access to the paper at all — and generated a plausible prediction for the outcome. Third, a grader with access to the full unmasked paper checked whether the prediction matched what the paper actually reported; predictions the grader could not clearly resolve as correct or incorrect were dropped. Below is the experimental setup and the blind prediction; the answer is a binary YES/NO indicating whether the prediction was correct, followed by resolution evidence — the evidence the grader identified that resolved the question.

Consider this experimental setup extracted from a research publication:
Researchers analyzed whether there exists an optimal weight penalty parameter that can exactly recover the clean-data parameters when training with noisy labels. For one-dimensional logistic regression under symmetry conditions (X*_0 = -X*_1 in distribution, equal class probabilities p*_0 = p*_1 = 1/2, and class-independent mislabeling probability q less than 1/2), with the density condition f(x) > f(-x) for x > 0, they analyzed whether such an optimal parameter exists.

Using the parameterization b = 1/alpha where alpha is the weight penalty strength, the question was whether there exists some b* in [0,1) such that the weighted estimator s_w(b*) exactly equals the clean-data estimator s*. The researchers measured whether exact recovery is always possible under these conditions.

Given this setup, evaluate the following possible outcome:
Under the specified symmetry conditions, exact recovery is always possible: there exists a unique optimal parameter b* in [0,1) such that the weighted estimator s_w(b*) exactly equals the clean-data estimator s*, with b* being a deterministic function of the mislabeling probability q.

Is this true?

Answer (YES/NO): YES